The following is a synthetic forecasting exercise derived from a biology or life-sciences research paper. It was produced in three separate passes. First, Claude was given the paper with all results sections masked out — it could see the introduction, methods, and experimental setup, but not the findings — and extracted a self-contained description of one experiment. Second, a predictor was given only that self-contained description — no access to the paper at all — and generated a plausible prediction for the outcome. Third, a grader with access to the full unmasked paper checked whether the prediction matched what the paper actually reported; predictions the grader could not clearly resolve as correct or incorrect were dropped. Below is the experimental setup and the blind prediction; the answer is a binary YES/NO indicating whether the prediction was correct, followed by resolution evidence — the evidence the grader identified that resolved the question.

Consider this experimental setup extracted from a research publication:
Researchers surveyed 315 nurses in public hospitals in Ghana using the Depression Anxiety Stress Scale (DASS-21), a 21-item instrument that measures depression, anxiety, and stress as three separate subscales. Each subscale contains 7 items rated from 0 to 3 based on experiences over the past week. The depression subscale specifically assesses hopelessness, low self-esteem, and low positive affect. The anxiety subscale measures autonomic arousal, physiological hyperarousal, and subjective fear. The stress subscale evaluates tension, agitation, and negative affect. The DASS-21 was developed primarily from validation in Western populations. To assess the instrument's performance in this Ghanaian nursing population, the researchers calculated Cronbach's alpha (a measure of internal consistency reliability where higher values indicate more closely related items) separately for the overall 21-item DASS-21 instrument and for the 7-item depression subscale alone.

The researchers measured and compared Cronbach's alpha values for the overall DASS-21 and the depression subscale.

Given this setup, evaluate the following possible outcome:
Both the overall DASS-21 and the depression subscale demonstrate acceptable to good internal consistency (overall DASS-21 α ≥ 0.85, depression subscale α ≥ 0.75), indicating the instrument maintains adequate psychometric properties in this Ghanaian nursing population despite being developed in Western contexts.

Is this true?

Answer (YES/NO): NO